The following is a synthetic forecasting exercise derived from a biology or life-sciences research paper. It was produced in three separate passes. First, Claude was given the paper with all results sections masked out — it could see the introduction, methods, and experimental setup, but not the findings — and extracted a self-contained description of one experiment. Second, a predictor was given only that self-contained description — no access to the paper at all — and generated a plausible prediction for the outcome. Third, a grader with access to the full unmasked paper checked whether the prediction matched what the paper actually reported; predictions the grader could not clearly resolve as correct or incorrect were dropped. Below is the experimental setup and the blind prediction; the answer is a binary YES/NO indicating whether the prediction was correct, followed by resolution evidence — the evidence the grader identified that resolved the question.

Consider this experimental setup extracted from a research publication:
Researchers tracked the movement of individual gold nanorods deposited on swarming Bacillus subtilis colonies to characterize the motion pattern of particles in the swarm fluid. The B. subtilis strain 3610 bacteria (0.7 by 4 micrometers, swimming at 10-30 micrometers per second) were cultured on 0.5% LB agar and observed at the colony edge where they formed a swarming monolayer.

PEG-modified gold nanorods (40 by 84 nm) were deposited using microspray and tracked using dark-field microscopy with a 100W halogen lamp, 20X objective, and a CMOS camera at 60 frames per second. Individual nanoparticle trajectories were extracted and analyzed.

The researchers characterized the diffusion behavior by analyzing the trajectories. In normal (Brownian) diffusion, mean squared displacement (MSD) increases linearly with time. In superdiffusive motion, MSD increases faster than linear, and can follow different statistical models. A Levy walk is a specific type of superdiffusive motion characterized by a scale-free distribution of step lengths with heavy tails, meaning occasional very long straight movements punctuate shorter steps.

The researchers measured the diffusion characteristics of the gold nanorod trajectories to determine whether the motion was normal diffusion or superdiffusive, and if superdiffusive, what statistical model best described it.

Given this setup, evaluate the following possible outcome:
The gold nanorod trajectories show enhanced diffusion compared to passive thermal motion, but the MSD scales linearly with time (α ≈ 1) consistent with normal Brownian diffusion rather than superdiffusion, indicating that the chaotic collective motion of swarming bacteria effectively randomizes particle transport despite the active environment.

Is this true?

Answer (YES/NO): NO